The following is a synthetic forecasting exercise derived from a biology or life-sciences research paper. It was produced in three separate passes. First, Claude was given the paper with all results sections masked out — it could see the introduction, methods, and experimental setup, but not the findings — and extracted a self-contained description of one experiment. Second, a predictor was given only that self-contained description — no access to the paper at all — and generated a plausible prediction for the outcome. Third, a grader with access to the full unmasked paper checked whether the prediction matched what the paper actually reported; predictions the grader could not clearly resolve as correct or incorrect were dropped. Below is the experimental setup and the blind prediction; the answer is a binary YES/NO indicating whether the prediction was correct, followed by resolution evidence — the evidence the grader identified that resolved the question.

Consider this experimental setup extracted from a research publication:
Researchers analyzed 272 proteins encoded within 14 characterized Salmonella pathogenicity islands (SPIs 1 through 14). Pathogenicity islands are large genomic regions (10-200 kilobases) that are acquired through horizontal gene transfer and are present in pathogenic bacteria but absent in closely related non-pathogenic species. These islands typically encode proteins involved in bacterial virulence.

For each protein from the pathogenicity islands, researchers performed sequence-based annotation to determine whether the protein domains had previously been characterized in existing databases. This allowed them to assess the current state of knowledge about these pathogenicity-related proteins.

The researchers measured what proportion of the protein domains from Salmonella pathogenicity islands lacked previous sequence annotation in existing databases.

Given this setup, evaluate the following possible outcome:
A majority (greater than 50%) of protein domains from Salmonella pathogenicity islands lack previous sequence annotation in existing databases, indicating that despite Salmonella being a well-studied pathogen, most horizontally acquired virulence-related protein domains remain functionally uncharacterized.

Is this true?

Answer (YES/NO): NO